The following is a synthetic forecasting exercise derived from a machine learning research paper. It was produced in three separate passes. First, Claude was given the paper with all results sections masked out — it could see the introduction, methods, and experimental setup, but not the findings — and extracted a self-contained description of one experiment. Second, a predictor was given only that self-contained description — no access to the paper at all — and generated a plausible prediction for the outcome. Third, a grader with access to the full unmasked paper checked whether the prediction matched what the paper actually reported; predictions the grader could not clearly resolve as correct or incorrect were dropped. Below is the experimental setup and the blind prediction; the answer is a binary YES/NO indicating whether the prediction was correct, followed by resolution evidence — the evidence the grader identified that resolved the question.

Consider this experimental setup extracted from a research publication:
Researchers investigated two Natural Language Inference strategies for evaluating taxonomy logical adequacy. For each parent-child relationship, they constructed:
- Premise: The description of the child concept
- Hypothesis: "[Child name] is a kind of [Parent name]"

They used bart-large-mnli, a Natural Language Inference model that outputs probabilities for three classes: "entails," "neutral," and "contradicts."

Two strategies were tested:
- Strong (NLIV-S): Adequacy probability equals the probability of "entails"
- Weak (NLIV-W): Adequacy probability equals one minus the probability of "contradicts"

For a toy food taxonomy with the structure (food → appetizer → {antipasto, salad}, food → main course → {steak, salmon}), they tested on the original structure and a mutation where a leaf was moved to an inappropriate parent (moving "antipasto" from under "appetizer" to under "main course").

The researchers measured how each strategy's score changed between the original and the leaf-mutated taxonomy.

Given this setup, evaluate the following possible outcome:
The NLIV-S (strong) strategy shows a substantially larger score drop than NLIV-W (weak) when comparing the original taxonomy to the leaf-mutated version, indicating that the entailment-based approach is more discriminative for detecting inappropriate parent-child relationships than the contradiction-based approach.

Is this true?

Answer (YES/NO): YES